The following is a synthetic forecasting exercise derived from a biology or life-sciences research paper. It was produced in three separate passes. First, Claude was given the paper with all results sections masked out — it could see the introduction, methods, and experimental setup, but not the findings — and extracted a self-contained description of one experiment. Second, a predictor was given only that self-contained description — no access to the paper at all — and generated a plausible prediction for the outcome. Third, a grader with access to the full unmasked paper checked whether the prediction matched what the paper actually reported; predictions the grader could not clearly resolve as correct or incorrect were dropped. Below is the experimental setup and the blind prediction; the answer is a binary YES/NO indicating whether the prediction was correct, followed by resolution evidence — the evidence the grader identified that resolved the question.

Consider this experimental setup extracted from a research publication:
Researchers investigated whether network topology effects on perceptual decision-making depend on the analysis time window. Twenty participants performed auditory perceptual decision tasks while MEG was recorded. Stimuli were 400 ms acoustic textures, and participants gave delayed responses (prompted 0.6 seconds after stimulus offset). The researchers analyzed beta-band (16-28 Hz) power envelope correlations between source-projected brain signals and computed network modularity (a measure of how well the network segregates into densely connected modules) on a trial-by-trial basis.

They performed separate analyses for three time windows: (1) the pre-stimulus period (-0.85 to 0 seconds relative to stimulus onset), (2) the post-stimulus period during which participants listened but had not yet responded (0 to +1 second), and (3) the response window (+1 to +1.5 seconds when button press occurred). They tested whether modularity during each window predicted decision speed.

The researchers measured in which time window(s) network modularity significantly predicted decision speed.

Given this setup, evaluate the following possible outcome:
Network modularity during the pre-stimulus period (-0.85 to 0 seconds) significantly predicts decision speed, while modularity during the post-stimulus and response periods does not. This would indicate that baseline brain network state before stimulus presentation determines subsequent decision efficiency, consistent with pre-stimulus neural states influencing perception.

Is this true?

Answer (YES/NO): NO